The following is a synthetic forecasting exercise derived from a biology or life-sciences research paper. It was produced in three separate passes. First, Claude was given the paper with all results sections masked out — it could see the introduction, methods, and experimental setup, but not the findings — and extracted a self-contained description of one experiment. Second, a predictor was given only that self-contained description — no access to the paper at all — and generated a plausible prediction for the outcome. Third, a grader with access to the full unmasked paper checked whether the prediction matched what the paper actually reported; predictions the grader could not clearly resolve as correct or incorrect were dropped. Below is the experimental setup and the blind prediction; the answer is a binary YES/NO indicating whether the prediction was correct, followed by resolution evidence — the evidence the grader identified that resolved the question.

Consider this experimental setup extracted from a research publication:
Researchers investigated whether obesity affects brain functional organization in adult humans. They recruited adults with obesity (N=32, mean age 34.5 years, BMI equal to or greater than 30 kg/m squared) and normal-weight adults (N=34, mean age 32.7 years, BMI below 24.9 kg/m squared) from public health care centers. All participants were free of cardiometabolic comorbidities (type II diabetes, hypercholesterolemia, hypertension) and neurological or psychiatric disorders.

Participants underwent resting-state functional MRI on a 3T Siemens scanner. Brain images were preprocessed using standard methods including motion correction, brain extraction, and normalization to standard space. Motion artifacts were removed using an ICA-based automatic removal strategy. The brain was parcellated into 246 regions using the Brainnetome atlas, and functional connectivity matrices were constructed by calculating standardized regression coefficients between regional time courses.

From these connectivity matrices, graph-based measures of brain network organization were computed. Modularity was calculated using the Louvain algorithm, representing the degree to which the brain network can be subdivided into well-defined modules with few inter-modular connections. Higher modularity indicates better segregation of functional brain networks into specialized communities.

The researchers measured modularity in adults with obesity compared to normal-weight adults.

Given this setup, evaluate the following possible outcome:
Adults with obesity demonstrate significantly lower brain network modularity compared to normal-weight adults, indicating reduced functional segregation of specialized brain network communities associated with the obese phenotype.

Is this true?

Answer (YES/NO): NO